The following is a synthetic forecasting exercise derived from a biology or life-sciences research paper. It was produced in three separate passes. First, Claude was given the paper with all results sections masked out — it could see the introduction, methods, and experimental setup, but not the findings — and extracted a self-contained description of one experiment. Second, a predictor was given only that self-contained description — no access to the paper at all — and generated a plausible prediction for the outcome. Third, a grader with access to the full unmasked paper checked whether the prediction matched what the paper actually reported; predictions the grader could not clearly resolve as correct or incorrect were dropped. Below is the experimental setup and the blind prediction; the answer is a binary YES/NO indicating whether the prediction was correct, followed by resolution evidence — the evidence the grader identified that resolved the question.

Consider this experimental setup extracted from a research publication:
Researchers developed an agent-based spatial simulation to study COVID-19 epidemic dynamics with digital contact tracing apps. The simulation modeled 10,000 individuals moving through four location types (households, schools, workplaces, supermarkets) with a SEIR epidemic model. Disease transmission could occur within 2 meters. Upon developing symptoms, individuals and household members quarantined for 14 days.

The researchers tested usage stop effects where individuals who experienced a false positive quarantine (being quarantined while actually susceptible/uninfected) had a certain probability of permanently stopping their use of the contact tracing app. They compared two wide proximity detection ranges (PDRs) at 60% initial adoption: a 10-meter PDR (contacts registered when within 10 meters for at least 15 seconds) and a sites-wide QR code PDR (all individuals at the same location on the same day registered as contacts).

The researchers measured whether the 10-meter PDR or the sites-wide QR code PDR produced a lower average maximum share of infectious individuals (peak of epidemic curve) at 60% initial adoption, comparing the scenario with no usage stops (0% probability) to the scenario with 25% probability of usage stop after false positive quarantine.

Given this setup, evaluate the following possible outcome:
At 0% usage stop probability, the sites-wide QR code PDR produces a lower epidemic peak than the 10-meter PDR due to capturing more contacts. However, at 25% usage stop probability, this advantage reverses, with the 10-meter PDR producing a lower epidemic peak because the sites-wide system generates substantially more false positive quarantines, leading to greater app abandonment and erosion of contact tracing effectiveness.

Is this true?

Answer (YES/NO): YES